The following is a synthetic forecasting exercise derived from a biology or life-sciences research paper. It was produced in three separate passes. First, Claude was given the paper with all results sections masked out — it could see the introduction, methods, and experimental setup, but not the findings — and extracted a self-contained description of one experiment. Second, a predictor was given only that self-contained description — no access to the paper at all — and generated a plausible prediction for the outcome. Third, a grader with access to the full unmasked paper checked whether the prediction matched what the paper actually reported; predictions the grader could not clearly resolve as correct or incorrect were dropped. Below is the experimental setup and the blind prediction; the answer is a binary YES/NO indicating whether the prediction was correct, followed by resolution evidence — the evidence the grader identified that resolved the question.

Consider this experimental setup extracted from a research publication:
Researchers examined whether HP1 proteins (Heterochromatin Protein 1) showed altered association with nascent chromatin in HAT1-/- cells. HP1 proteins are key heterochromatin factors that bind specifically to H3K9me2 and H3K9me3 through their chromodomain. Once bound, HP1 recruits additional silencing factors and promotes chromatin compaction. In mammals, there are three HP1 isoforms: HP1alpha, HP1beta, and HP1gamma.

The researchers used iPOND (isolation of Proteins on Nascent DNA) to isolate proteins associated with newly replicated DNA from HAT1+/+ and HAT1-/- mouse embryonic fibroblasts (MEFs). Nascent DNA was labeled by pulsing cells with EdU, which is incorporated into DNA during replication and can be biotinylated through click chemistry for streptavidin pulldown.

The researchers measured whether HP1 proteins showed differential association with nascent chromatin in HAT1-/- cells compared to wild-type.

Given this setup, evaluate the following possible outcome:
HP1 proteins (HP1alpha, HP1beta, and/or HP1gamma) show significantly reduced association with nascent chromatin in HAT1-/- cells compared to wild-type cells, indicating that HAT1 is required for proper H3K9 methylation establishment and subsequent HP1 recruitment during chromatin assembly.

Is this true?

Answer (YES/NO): NO